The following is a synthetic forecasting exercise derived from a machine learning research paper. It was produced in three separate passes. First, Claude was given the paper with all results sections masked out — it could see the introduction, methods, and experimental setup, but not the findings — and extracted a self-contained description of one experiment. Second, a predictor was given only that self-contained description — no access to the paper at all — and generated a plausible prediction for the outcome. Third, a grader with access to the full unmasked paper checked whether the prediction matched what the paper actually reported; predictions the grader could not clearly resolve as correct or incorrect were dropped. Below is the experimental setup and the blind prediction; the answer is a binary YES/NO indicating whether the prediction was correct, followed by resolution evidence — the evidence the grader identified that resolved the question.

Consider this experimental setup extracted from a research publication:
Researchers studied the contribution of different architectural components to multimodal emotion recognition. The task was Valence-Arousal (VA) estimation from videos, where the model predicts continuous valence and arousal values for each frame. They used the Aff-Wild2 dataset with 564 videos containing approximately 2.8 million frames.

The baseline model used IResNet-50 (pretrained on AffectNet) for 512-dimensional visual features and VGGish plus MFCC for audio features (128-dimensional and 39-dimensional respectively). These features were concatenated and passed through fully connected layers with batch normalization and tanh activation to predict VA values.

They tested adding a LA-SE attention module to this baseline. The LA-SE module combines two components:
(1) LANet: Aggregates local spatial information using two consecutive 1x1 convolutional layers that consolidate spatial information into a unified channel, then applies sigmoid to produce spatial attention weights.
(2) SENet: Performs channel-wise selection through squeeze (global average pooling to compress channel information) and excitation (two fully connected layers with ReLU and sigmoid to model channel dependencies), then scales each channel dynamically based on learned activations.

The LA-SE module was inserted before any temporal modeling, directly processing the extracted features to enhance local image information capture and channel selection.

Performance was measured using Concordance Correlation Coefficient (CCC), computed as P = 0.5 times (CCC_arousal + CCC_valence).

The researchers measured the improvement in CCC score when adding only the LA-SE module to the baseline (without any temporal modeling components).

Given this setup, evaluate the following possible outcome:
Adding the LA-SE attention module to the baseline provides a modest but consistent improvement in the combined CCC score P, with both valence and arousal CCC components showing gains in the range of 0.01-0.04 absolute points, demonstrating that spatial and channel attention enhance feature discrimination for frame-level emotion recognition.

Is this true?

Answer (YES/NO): NO